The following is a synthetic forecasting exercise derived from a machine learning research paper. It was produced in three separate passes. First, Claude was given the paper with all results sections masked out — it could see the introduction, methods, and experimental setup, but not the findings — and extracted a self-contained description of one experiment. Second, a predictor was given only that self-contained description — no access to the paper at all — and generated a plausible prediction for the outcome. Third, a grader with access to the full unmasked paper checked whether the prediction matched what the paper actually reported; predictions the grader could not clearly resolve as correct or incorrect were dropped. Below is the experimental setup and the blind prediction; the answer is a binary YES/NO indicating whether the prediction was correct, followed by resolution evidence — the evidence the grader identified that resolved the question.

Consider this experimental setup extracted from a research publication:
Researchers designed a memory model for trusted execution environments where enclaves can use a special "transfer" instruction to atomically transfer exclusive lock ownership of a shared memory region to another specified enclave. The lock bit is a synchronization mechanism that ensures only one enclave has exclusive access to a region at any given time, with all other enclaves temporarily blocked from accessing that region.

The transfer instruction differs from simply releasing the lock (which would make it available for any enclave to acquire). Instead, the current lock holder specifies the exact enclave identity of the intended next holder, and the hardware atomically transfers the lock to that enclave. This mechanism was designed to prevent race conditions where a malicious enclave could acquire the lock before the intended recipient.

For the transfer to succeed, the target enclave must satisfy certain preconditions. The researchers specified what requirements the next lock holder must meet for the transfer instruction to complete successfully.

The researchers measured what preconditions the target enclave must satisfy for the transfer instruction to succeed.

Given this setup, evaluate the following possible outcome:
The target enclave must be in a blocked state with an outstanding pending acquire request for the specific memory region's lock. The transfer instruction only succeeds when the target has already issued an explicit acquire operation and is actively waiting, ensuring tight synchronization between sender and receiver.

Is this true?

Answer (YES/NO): NO